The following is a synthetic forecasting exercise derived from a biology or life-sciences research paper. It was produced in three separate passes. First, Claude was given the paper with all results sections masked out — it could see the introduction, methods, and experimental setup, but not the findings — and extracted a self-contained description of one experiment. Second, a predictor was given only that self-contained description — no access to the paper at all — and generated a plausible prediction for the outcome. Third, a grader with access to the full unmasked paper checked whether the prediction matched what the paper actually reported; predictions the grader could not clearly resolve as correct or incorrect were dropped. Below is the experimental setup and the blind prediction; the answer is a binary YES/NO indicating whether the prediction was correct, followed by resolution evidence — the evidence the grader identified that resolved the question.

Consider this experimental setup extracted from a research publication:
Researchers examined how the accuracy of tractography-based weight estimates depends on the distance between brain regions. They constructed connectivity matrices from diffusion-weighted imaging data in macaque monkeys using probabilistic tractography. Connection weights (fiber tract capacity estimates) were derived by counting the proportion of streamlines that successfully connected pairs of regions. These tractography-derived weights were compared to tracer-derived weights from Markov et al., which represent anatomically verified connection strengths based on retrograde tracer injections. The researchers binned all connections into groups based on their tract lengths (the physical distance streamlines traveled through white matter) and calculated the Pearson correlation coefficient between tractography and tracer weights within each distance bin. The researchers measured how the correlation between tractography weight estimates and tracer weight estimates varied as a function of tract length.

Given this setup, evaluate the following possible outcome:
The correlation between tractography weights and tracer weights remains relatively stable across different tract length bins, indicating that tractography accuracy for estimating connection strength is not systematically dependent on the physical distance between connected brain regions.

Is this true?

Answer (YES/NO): NO